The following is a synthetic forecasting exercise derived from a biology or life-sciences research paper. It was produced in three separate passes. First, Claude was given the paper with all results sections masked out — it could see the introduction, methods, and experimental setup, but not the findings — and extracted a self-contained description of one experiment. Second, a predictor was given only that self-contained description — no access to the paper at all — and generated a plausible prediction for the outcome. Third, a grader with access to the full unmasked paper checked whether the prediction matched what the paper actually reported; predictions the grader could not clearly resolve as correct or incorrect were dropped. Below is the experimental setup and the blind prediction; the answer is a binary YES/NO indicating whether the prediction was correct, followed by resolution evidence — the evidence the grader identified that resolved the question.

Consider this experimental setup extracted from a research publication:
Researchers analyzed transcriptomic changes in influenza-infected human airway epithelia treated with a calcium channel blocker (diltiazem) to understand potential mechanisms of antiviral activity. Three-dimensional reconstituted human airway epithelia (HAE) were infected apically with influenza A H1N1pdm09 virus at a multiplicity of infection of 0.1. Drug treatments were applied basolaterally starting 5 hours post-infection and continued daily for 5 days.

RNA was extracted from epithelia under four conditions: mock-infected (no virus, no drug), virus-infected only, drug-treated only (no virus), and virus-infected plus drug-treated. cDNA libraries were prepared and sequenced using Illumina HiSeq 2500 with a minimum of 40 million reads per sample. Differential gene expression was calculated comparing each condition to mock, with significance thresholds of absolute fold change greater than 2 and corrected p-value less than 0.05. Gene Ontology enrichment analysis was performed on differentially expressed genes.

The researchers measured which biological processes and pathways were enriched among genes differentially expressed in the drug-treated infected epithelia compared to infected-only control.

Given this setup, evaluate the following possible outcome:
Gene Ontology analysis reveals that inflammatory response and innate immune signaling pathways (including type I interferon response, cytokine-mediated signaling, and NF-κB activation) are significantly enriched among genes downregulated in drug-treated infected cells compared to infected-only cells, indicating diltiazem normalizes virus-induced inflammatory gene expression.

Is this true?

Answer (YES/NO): NO